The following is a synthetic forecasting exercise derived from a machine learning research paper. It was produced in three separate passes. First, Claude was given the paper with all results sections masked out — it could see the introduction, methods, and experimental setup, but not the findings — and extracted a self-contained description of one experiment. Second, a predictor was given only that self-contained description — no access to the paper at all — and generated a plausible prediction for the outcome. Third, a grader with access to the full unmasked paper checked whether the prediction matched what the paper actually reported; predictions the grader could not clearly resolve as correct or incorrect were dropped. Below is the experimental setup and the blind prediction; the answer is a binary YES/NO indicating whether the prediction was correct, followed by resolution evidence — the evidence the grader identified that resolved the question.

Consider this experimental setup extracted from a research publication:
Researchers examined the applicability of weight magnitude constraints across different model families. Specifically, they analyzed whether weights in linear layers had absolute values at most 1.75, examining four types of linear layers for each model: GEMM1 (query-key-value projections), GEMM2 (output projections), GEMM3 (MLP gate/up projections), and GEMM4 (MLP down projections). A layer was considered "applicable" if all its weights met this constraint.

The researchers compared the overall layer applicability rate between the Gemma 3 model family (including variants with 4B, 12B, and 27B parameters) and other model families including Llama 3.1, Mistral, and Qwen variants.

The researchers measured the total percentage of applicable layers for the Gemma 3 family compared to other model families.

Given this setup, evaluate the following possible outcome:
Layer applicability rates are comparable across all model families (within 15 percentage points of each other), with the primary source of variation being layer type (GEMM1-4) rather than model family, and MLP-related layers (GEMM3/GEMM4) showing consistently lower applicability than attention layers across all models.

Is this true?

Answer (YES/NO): NO